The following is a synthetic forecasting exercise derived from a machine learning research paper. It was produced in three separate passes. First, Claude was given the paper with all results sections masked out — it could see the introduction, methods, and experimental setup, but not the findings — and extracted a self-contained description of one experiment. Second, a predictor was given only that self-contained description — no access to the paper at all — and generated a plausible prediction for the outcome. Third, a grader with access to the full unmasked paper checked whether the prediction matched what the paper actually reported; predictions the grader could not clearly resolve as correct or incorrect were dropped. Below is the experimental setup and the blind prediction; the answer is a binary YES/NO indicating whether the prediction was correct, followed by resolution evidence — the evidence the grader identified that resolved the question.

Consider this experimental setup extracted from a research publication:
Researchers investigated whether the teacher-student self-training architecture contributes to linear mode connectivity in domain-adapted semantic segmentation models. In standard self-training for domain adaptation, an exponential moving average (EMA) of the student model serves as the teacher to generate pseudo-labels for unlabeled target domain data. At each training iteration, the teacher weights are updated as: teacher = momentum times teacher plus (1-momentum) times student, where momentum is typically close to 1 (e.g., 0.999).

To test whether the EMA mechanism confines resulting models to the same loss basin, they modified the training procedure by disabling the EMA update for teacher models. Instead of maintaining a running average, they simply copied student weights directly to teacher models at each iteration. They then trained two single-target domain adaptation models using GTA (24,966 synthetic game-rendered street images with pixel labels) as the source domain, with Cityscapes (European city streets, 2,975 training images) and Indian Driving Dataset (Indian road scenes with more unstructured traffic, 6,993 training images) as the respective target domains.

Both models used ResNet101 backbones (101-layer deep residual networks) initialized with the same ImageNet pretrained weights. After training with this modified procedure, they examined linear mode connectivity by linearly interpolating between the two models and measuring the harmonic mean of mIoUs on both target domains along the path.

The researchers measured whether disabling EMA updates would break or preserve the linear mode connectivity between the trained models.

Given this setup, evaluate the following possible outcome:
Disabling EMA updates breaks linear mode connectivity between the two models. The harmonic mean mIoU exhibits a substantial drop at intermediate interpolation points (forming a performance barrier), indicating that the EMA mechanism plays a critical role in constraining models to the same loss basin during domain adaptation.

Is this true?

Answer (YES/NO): NO